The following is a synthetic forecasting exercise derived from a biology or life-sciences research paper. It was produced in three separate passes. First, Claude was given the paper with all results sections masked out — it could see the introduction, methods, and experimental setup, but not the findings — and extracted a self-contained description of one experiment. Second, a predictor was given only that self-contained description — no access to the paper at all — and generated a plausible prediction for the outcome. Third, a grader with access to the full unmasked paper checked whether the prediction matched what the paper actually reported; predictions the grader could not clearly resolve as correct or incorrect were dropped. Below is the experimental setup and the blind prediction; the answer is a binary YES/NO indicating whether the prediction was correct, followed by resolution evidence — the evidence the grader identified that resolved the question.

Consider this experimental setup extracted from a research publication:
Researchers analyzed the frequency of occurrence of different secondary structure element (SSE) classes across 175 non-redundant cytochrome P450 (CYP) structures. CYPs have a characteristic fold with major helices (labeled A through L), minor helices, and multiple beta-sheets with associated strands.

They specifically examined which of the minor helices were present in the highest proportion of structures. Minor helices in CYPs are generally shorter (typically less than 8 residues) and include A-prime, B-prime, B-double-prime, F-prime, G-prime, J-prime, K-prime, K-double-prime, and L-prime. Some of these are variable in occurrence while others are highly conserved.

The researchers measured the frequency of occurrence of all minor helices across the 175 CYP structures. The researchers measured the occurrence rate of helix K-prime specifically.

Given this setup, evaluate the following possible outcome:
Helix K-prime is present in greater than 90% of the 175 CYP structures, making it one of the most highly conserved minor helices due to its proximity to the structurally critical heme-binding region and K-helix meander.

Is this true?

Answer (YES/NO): YES